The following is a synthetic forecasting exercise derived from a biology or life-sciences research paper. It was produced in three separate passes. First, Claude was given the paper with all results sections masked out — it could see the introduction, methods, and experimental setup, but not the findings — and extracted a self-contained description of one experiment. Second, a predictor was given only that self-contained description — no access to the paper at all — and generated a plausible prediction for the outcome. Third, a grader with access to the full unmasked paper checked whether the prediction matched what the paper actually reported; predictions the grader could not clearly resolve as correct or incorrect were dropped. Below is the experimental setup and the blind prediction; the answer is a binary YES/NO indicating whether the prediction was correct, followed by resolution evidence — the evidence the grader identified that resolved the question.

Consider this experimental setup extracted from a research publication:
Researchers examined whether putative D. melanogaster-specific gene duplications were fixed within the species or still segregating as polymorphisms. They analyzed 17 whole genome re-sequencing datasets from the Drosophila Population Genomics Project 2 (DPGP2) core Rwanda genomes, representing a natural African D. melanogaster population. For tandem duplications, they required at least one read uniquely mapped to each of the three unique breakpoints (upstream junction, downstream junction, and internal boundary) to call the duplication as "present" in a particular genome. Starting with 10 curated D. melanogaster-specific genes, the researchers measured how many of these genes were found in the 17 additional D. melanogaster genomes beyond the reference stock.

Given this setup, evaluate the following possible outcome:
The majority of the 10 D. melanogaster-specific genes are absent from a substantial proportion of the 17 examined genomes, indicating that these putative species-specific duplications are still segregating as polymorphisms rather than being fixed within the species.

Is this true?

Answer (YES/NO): NO